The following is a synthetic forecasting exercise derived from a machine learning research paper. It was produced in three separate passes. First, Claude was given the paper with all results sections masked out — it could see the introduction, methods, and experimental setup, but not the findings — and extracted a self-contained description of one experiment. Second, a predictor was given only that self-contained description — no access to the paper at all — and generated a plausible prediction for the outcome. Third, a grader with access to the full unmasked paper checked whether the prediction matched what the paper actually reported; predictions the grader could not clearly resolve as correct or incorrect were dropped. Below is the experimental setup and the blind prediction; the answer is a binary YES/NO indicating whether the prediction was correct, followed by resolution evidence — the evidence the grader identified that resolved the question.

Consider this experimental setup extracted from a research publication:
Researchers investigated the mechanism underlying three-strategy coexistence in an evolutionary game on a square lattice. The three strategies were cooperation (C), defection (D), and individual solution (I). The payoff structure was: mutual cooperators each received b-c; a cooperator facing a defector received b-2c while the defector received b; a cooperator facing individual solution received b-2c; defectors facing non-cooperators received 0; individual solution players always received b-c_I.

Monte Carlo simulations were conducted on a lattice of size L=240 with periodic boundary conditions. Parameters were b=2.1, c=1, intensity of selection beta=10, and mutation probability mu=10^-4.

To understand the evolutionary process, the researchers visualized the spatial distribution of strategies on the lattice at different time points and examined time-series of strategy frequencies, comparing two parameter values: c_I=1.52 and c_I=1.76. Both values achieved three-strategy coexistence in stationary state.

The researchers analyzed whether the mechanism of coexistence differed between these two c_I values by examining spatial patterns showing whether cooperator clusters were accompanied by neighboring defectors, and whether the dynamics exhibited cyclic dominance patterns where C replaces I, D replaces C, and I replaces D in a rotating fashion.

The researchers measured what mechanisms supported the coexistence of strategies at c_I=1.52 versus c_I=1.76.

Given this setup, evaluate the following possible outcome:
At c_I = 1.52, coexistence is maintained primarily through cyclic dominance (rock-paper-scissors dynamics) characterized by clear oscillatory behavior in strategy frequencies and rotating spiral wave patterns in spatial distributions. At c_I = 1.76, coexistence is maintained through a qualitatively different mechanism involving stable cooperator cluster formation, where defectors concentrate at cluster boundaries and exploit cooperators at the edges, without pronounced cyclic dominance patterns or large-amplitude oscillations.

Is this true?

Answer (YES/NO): NO